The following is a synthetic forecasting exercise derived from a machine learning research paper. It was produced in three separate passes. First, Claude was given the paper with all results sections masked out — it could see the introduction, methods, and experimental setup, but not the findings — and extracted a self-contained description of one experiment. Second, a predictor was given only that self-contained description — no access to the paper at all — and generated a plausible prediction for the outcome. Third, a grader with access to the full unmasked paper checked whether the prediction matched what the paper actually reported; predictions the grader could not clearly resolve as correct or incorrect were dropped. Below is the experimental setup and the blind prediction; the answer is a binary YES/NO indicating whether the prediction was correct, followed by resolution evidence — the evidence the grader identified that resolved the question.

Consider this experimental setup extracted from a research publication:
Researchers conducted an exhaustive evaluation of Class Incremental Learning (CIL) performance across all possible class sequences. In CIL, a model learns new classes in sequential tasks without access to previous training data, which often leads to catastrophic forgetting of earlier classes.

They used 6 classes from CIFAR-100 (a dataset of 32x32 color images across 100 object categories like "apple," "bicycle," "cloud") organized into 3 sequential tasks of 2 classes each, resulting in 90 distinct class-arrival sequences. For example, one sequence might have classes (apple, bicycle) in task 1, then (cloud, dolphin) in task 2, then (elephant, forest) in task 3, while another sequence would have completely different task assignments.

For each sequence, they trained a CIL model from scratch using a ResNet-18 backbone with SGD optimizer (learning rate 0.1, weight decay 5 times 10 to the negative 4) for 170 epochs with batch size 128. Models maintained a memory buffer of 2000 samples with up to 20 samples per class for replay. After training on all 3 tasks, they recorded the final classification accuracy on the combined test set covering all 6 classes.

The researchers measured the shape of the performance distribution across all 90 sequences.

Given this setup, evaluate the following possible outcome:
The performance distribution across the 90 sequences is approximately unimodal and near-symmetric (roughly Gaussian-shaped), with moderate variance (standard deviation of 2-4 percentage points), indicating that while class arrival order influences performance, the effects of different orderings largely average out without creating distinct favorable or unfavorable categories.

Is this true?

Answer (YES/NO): NO